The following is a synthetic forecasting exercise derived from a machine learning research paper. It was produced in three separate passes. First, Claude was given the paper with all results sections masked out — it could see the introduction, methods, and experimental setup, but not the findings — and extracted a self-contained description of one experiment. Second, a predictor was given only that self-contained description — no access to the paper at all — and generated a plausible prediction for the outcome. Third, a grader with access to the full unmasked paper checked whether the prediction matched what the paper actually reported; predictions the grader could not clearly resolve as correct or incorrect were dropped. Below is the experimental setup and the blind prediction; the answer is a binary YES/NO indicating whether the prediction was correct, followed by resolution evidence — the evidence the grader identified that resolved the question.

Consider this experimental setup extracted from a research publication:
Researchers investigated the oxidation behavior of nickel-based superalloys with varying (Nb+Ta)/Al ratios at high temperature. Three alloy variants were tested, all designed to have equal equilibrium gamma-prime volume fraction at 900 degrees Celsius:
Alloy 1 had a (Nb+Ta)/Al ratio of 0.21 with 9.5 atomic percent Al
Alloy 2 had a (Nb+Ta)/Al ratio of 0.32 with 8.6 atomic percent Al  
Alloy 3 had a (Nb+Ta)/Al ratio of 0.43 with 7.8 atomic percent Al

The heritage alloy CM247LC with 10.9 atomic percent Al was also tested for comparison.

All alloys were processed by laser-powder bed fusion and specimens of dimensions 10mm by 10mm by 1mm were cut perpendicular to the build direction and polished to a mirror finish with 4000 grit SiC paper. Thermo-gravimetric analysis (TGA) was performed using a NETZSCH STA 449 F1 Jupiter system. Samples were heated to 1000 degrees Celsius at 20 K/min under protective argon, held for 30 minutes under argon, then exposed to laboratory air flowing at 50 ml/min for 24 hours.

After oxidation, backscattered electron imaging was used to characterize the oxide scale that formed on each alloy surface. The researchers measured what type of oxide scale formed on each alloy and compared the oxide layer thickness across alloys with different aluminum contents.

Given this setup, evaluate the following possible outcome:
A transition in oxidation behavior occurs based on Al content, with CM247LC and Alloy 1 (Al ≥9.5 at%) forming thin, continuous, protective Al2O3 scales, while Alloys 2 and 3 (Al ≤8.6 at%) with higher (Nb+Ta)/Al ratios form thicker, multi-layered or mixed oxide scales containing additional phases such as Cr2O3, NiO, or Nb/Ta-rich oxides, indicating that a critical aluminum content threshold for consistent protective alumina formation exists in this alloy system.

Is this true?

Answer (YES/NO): NO